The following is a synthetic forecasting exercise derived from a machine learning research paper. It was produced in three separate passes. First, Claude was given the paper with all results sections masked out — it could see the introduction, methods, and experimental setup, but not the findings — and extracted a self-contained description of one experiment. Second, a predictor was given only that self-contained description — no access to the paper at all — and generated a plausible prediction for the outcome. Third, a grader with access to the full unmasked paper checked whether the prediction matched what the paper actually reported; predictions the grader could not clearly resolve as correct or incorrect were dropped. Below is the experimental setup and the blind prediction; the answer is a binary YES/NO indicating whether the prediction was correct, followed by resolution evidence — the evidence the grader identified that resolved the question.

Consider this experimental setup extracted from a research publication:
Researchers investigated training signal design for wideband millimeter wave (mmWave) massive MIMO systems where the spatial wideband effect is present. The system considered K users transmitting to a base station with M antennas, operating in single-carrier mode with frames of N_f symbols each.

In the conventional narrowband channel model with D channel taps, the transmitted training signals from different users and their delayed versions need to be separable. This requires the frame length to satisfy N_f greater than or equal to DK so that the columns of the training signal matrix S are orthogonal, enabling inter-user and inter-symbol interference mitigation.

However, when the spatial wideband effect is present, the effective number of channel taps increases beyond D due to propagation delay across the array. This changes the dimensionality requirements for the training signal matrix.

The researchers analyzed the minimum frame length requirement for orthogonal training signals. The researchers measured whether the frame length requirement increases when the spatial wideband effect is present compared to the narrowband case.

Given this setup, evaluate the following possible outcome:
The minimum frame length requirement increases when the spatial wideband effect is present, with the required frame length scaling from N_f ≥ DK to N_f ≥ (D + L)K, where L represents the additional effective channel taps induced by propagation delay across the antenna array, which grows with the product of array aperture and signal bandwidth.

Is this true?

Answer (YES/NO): YES